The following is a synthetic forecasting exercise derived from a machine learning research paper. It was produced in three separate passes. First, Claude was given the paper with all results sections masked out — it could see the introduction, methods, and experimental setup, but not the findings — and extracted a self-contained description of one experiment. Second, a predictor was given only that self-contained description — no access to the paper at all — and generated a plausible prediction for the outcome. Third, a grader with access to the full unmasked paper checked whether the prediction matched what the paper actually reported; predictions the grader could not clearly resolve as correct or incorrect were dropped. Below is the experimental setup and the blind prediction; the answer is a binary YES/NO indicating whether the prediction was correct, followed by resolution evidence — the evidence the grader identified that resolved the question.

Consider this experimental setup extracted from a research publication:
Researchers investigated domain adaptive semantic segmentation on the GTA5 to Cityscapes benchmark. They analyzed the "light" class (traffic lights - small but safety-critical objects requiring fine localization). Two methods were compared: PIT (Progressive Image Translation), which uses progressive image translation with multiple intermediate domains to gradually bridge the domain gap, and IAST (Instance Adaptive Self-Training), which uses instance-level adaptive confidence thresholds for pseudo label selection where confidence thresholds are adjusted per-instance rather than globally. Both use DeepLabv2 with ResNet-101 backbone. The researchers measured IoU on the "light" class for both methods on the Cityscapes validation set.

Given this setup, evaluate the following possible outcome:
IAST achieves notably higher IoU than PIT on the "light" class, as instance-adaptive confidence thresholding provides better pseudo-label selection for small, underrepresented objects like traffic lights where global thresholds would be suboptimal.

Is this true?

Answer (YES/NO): YES